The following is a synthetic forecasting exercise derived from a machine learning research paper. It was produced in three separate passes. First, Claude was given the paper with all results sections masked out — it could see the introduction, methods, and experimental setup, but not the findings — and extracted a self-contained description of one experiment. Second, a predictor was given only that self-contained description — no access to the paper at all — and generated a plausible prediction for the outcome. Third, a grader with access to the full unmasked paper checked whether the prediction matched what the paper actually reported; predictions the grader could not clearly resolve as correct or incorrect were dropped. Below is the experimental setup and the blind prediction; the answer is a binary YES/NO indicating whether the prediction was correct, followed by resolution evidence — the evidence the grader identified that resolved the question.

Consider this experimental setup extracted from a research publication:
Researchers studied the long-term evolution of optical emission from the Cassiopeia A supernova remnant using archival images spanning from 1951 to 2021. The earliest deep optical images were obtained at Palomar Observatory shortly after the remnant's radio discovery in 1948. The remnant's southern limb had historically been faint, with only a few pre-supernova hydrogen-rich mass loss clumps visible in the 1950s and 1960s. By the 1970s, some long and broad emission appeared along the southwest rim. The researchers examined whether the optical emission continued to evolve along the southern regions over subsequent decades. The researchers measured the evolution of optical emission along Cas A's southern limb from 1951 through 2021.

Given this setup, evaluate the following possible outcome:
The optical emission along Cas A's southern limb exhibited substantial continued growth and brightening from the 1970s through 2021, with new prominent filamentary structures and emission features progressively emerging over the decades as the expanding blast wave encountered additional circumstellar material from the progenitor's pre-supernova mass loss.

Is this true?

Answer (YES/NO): NO